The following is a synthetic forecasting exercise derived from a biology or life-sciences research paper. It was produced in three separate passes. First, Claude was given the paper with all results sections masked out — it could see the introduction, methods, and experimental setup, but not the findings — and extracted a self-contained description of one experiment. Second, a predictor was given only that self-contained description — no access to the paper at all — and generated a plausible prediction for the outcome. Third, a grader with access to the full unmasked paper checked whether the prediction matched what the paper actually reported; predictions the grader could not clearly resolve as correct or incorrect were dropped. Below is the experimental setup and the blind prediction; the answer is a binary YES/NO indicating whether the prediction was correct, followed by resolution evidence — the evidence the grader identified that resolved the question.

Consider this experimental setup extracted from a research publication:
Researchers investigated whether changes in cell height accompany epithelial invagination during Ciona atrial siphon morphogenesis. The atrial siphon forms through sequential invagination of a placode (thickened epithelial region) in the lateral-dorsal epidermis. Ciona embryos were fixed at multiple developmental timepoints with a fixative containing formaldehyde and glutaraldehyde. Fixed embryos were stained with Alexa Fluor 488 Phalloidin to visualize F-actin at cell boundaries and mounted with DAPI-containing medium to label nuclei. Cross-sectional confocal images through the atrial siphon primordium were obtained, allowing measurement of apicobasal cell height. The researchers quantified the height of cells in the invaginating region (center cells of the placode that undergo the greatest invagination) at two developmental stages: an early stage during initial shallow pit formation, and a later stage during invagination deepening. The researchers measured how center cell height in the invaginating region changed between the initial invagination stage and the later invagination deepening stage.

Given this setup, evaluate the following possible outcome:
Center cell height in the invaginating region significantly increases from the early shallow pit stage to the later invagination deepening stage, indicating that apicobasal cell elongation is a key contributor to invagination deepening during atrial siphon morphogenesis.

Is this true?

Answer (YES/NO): NO